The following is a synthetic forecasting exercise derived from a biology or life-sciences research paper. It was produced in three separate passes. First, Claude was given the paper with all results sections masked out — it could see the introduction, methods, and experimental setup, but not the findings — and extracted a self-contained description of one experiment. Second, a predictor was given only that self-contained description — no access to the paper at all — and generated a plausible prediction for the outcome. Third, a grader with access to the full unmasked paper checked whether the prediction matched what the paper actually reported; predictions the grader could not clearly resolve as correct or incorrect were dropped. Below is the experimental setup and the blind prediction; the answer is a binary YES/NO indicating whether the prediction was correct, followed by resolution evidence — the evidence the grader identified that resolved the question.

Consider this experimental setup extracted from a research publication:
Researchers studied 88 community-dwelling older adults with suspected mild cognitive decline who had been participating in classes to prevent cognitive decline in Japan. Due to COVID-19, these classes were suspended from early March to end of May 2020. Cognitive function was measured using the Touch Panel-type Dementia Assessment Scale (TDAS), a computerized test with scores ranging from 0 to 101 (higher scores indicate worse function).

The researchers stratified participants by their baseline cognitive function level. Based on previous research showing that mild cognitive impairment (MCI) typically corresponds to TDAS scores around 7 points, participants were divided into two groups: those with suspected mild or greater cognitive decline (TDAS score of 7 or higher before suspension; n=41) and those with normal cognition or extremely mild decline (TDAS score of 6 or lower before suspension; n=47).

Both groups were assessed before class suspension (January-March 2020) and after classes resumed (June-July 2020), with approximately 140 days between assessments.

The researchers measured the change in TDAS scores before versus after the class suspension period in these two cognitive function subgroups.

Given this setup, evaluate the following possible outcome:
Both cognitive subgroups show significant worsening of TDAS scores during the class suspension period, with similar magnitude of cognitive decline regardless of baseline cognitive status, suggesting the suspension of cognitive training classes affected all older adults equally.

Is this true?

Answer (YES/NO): NO